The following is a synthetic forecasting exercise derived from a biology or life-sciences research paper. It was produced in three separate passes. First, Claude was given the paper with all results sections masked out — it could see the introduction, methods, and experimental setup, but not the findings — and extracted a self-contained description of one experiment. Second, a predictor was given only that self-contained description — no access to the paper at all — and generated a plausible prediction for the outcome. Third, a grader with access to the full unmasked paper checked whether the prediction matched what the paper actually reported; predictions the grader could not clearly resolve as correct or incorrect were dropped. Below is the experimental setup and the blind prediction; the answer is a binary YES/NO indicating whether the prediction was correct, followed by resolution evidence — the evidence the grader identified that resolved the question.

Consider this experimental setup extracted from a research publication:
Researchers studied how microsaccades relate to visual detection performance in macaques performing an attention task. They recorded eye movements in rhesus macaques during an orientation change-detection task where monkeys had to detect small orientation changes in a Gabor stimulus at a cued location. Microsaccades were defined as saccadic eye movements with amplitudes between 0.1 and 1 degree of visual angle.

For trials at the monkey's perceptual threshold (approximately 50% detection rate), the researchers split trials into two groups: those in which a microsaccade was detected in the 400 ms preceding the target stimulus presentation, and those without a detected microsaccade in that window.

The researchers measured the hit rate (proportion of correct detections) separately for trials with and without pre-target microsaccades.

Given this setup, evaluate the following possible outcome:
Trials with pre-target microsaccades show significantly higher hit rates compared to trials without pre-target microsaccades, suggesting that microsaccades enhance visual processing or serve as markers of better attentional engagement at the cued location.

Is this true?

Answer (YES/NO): NO